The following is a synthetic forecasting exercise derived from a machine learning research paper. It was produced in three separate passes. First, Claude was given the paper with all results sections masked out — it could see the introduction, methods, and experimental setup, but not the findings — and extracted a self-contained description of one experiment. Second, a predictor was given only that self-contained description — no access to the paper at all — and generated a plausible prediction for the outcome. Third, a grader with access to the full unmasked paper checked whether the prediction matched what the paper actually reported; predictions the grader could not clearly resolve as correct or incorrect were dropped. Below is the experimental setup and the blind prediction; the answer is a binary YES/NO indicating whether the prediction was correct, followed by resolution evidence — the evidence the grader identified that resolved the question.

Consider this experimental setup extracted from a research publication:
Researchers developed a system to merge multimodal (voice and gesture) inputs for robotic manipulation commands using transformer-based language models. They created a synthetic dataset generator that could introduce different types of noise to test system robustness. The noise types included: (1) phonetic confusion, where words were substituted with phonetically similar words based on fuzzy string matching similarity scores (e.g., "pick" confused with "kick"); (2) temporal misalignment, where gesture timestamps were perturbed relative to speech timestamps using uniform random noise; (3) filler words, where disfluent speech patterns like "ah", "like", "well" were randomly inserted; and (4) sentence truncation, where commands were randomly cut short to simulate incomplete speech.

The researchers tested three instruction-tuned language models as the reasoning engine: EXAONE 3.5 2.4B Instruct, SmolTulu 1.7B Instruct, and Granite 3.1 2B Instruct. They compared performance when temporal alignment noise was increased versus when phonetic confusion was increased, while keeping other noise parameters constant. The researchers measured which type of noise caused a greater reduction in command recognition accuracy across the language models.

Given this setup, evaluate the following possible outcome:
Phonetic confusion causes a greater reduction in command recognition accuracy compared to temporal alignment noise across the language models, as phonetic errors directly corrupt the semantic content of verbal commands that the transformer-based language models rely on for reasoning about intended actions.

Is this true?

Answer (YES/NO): YES